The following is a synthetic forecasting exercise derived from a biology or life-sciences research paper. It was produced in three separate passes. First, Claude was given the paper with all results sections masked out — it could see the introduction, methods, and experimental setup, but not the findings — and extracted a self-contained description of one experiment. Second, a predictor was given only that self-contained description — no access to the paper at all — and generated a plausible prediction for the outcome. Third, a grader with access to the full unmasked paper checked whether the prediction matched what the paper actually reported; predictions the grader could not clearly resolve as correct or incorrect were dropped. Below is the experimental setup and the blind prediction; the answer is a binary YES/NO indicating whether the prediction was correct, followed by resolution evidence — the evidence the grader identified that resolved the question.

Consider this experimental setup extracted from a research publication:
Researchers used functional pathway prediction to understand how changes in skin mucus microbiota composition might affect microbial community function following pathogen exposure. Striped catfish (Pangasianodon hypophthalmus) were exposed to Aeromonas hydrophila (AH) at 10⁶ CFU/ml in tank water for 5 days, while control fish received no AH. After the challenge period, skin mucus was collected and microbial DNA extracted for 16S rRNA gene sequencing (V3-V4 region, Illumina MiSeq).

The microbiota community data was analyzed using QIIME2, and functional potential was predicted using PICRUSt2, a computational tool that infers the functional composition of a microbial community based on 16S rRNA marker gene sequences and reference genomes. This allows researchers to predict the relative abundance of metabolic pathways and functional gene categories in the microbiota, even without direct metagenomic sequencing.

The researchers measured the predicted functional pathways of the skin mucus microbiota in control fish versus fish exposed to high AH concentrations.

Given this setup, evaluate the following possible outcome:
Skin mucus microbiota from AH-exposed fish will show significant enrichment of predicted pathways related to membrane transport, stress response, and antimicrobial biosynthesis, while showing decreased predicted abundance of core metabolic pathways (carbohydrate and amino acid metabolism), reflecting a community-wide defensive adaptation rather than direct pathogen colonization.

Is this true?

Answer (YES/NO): NO